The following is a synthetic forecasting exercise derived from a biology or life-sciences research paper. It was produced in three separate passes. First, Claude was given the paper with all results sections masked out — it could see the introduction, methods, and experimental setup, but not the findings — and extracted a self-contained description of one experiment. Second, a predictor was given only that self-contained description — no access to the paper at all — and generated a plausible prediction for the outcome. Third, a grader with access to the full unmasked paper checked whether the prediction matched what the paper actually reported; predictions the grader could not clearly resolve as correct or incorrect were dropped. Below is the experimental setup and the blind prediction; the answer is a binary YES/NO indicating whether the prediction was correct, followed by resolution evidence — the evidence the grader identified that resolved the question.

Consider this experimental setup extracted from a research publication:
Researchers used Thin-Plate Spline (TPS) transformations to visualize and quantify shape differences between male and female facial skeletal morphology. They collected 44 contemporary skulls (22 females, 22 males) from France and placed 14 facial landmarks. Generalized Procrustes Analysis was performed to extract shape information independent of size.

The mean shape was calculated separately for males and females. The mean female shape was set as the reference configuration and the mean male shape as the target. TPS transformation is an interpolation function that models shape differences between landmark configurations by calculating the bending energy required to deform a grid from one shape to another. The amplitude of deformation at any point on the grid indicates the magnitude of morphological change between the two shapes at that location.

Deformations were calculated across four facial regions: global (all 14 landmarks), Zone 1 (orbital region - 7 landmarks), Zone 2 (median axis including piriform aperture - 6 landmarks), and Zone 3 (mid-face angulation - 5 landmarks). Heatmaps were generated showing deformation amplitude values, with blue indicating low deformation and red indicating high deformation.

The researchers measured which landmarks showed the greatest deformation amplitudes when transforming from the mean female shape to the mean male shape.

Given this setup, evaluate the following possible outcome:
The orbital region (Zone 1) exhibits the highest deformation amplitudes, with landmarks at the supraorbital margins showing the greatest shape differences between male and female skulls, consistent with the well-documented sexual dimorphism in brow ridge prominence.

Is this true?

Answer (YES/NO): NO